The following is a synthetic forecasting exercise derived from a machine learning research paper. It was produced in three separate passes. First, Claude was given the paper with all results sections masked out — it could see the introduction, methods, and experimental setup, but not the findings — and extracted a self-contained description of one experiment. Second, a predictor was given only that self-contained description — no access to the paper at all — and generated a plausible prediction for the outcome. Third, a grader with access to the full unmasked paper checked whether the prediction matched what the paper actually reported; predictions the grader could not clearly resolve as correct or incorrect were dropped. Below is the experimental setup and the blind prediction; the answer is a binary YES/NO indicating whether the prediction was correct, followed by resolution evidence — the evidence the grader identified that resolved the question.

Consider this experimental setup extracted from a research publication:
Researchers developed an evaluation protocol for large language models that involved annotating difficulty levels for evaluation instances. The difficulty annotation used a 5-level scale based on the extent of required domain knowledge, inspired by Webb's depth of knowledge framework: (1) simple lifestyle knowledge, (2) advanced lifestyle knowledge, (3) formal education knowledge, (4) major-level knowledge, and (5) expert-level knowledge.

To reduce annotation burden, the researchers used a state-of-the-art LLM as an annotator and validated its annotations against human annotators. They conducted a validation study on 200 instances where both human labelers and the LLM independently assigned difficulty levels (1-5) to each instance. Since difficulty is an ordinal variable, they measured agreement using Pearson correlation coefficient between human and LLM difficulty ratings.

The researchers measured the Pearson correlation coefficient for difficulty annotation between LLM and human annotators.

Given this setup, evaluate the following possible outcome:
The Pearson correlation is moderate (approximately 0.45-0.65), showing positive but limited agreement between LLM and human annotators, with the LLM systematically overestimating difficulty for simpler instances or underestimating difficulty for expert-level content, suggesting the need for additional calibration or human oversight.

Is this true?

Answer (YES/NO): NO